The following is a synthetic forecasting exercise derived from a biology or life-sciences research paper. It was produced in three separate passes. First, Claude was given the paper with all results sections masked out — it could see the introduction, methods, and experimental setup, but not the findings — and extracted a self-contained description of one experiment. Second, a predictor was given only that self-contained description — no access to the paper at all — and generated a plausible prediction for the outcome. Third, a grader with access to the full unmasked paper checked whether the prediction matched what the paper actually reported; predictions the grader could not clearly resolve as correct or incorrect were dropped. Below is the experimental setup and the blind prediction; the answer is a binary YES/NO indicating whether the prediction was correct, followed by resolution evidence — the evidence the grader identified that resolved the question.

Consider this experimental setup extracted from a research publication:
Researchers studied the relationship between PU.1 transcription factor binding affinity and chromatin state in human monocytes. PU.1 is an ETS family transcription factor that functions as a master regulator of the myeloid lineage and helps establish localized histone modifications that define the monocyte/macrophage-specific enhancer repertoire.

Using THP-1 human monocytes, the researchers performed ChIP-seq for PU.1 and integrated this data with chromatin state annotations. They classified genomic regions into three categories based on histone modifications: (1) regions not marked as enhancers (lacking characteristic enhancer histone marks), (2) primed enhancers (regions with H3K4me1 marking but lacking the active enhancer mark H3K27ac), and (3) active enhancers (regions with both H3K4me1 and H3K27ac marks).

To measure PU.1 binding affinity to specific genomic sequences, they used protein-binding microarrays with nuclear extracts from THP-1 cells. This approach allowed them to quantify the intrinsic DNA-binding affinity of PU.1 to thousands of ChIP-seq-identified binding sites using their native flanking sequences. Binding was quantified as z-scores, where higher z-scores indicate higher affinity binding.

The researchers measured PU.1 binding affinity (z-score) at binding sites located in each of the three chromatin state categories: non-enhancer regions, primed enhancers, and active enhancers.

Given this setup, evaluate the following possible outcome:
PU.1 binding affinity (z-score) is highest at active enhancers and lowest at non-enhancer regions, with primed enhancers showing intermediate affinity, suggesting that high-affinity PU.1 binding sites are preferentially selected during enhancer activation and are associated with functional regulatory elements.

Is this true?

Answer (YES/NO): NO